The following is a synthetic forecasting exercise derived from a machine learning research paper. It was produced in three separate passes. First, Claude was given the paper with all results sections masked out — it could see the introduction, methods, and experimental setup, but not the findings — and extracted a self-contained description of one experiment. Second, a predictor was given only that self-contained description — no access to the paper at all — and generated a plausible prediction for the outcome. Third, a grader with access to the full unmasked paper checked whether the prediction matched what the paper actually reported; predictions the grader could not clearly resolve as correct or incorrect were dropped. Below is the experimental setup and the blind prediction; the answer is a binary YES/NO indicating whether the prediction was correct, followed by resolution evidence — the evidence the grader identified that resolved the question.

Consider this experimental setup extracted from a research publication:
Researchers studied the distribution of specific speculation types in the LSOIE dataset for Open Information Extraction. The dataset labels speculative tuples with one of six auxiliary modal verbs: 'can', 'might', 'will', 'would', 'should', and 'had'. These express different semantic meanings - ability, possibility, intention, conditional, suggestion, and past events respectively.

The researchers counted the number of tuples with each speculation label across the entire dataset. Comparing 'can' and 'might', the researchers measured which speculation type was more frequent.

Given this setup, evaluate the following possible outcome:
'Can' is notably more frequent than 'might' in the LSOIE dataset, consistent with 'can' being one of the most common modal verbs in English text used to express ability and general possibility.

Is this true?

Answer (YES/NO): YES